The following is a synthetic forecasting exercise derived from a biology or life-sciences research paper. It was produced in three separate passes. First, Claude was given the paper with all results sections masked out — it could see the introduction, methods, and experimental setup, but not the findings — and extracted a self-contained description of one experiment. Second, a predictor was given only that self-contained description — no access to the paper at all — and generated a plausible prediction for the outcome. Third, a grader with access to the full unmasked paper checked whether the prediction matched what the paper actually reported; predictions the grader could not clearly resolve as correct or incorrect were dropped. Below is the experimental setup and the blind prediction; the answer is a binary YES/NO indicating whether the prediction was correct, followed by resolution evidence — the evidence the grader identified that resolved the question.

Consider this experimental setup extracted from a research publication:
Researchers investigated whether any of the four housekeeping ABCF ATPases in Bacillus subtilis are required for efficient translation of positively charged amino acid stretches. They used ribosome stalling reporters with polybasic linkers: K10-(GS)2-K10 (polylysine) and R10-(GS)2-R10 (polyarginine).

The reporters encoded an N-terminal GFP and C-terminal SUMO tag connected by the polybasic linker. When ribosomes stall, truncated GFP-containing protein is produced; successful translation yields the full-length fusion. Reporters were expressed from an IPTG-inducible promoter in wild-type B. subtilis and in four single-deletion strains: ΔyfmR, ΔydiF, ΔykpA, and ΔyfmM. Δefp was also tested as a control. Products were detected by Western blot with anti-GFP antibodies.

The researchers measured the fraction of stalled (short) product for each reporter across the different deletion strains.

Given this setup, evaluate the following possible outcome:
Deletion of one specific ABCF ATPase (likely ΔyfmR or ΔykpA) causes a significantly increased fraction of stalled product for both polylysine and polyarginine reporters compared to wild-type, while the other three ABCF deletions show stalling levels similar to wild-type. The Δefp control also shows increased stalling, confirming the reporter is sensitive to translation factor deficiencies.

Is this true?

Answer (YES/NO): NO